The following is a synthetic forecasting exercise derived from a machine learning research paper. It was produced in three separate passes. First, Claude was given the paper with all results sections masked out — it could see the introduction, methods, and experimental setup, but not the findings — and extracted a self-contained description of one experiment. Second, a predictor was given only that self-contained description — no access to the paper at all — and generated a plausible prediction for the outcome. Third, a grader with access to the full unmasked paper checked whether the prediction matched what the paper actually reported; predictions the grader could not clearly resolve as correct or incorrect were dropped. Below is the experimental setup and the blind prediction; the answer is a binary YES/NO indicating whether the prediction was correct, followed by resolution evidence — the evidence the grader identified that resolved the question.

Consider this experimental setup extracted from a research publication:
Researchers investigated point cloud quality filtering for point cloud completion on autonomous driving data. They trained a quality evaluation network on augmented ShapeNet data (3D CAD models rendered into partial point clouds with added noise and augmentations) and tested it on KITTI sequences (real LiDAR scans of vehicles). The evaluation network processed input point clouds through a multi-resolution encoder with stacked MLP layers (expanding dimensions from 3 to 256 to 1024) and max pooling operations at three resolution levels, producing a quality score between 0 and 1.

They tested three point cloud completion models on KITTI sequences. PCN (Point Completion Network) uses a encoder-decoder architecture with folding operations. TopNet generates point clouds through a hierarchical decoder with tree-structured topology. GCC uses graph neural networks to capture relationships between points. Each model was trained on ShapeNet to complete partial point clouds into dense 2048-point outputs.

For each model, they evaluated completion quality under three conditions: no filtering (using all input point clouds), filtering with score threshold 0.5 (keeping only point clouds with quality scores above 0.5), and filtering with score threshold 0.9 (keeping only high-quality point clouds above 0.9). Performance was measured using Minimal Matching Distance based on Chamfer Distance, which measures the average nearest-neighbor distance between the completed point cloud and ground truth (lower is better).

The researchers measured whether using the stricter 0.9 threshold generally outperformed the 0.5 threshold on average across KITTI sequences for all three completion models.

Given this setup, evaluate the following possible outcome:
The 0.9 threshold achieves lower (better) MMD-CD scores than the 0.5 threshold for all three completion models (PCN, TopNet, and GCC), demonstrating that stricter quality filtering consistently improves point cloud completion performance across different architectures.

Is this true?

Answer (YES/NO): YES